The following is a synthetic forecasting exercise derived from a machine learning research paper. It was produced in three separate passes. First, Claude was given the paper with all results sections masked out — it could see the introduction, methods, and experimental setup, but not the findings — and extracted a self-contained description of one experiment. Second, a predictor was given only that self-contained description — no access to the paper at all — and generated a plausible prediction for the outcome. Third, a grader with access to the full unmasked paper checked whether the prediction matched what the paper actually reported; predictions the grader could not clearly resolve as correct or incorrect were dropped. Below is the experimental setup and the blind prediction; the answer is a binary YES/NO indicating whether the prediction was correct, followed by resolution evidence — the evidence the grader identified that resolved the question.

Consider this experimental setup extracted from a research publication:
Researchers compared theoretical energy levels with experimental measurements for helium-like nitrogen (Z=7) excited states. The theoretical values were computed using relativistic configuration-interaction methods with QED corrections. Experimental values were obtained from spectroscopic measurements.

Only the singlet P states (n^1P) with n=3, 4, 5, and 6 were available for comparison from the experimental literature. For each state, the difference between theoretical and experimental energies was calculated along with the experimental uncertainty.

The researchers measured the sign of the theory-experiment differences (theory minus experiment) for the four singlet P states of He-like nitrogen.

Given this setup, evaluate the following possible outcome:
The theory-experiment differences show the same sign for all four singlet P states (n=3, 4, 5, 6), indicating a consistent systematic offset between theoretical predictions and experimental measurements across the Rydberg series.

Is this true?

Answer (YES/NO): NO